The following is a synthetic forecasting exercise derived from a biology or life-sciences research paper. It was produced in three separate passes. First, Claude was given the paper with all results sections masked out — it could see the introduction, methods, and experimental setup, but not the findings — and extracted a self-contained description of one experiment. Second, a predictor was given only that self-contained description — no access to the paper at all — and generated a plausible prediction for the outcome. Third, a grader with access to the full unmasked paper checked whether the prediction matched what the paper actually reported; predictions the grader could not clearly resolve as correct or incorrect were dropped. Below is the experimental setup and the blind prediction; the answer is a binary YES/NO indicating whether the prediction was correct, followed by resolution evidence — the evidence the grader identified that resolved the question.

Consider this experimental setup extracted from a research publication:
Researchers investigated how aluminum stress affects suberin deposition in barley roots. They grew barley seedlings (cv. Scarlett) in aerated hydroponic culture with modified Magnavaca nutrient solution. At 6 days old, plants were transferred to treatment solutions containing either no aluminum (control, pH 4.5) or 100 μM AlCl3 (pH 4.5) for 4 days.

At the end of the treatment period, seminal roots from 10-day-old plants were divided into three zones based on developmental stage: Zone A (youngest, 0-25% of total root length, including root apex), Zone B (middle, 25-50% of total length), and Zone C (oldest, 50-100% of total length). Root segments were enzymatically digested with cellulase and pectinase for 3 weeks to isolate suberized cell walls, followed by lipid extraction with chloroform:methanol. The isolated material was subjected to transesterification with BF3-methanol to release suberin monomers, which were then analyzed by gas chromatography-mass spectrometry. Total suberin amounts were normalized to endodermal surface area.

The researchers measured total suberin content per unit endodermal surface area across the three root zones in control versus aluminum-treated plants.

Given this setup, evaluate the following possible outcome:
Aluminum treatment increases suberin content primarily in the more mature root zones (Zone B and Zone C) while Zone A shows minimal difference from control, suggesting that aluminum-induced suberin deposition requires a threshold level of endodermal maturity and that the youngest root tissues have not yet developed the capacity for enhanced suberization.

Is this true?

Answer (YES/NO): NO